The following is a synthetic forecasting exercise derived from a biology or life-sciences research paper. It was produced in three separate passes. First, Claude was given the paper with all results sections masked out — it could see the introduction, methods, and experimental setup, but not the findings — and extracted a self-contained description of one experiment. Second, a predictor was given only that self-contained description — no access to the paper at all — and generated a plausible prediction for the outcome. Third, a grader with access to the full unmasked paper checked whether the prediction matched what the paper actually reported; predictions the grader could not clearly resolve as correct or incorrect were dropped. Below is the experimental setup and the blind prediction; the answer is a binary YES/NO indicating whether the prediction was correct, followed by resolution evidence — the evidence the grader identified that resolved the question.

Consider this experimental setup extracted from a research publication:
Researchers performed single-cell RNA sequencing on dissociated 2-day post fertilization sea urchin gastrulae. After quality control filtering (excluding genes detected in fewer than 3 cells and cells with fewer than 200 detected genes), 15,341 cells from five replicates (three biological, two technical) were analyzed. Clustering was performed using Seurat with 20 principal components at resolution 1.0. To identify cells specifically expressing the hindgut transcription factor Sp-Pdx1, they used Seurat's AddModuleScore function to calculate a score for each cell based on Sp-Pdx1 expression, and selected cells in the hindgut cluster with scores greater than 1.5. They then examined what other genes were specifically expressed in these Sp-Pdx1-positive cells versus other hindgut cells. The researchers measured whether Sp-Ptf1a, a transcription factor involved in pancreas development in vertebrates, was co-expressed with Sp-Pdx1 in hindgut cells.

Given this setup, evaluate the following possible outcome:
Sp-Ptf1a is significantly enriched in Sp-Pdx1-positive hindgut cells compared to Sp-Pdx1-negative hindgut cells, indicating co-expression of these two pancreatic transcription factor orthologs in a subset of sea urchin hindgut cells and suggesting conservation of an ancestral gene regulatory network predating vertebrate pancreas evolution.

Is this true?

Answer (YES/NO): NO